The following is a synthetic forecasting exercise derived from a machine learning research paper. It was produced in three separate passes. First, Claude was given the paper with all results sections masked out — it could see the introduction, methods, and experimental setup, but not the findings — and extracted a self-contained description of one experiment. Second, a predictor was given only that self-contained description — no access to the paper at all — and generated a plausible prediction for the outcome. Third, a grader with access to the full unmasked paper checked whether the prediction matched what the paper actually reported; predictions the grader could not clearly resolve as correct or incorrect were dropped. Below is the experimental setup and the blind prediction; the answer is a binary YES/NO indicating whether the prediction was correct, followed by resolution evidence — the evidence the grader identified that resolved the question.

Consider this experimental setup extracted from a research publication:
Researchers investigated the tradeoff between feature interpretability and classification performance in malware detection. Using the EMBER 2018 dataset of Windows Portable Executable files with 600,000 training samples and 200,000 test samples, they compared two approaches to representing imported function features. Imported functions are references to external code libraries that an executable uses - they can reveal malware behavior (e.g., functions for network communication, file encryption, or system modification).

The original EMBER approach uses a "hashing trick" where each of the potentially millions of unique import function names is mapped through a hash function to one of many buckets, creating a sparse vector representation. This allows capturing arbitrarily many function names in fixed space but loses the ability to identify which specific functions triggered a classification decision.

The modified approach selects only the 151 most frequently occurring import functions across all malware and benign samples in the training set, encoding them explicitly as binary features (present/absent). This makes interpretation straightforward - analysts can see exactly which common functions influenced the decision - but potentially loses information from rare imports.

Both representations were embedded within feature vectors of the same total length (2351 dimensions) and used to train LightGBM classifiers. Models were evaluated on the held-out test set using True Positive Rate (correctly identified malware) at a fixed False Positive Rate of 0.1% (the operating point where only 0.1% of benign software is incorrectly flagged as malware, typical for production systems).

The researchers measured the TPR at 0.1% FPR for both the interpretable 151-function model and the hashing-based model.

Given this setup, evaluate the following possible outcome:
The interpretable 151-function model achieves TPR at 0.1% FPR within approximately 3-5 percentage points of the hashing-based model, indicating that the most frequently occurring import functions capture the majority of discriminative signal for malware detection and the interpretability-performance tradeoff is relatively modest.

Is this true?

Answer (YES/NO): NO